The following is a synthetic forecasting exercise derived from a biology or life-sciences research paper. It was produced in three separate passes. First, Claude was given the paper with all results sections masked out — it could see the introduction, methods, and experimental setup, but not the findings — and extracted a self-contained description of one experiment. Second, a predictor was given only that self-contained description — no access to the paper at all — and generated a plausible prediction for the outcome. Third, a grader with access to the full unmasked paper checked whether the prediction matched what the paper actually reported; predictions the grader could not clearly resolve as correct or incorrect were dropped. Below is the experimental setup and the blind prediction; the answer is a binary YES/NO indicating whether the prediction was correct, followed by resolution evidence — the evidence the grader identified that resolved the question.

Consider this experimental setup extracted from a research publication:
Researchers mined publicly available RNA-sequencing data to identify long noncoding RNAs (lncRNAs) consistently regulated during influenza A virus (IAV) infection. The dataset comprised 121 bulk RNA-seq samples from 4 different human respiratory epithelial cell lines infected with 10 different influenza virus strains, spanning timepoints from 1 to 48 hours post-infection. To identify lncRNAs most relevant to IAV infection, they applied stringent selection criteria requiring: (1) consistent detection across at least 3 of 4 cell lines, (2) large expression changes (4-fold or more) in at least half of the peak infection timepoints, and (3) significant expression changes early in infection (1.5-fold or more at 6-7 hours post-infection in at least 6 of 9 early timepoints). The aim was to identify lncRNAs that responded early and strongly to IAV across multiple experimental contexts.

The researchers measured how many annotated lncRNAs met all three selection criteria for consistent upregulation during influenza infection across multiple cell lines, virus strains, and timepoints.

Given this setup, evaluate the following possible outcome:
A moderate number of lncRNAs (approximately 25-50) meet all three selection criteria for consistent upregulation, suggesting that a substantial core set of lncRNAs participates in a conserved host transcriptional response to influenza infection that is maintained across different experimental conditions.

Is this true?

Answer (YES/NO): NO